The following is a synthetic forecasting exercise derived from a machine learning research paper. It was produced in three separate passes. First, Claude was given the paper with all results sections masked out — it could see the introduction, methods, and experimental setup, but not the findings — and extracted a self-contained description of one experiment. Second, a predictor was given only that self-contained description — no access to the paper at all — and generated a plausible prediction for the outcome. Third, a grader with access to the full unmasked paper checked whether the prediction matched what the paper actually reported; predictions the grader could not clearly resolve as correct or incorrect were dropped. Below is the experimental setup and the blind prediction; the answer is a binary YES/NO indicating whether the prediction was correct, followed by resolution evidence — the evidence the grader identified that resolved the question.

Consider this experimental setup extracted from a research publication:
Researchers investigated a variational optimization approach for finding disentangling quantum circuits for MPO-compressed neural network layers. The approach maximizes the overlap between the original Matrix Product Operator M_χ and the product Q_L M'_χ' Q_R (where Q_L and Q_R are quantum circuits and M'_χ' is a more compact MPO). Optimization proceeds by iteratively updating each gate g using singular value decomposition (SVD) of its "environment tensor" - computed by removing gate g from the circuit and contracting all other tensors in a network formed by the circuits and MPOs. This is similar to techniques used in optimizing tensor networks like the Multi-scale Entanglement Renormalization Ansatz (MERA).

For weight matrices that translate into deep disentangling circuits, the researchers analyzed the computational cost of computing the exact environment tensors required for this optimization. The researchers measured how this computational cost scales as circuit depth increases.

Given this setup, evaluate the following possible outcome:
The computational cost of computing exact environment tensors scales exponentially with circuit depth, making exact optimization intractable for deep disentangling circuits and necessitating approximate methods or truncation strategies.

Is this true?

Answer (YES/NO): NO